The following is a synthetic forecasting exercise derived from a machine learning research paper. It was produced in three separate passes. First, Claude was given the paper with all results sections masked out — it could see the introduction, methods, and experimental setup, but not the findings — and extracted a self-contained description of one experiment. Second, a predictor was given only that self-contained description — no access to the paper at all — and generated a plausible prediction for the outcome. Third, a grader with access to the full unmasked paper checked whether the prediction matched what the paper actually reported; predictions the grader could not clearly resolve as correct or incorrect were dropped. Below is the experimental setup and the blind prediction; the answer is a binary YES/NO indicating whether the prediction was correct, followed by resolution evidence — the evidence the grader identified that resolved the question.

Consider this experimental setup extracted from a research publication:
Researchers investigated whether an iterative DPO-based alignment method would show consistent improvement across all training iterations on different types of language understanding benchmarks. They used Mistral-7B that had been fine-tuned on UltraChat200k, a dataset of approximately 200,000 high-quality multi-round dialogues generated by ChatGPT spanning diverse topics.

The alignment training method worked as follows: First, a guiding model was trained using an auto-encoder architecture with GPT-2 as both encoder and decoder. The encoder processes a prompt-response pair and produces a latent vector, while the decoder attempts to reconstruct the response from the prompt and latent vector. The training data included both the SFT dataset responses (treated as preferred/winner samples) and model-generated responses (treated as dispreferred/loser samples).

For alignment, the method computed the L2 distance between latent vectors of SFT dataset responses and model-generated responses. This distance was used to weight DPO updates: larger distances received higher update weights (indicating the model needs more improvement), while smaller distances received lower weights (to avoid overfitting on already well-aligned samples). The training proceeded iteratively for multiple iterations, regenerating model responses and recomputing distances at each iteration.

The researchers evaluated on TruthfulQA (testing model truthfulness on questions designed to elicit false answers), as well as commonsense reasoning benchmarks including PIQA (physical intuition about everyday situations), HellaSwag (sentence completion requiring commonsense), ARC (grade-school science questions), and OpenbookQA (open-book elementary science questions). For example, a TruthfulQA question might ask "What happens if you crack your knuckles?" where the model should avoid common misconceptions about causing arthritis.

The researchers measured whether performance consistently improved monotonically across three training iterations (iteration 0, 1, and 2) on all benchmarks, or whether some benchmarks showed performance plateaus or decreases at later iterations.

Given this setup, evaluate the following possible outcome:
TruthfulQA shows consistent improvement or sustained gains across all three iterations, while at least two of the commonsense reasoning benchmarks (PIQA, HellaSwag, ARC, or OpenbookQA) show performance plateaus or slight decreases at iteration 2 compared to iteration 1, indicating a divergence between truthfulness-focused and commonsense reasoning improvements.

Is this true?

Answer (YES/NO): NO